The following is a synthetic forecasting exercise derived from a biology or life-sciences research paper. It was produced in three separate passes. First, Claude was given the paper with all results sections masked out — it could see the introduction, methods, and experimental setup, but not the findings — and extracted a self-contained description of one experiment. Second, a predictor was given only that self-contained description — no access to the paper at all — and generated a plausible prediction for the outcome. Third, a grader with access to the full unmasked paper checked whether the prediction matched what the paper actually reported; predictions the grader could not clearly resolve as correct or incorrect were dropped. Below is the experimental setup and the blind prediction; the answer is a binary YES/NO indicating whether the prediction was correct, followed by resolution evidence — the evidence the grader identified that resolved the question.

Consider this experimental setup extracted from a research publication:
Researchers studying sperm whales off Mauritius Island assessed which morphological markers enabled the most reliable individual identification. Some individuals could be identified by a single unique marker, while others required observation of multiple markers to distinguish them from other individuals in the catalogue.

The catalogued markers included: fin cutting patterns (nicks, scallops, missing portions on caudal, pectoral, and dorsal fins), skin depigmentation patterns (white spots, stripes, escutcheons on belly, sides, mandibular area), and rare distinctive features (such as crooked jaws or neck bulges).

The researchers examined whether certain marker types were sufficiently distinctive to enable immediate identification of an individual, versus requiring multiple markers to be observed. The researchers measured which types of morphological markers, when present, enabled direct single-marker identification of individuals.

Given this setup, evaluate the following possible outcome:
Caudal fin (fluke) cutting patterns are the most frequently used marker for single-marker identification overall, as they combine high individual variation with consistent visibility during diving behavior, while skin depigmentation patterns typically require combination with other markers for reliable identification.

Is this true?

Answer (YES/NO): NO